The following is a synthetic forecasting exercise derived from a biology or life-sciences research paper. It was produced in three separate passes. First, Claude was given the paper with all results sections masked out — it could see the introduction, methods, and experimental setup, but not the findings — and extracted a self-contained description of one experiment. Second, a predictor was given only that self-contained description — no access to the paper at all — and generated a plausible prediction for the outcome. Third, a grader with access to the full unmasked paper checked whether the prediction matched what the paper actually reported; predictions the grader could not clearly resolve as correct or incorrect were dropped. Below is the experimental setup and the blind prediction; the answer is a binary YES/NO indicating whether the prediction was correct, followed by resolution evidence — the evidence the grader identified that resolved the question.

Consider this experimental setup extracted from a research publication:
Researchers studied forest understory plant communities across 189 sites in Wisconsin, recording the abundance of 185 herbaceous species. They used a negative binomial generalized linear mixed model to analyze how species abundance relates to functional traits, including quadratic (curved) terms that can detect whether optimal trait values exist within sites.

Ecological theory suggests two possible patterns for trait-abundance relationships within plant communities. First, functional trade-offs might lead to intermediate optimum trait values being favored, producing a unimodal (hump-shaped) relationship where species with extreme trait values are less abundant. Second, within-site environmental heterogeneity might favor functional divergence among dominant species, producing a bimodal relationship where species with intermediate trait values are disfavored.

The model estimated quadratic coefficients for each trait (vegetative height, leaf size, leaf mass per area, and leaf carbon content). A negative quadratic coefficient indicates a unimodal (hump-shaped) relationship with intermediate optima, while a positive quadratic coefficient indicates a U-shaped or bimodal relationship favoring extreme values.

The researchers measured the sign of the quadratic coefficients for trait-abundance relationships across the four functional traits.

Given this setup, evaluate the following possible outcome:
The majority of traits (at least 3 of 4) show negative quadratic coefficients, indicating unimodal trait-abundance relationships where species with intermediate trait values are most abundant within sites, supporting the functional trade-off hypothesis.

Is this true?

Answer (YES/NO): YES